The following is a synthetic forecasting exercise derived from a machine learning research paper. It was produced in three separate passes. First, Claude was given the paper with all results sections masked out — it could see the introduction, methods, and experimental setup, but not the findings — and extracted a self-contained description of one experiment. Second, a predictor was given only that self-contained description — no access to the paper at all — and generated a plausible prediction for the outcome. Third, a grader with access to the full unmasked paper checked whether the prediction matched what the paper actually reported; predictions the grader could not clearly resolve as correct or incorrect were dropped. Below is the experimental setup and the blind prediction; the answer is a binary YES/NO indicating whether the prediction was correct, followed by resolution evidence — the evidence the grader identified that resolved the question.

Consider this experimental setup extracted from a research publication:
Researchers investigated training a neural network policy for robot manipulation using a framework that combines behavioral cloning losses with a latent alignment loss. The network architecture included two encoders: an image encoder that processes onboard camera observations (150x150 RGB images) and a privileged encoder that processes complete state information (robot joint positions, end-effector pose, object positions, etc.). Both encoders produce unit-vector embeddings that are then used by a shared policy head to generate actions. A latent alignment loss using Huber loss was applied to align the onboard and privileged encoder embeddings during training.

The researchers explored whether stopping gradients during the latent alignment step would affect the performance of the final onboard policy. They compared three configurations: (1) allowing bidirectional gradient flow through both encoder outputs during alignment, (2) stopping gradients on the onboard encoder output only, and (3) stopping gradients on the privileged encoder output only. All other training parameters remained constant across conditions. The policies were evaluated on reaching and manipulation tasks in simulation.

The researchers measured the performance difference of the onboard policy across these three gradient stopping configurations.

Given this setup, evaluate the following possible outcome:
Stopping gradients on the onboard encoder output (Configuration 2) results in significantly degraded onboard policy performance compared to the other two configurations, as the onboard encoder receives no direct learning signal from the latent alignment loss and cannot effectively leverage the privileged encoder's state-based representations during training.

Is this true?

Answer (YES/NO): NO